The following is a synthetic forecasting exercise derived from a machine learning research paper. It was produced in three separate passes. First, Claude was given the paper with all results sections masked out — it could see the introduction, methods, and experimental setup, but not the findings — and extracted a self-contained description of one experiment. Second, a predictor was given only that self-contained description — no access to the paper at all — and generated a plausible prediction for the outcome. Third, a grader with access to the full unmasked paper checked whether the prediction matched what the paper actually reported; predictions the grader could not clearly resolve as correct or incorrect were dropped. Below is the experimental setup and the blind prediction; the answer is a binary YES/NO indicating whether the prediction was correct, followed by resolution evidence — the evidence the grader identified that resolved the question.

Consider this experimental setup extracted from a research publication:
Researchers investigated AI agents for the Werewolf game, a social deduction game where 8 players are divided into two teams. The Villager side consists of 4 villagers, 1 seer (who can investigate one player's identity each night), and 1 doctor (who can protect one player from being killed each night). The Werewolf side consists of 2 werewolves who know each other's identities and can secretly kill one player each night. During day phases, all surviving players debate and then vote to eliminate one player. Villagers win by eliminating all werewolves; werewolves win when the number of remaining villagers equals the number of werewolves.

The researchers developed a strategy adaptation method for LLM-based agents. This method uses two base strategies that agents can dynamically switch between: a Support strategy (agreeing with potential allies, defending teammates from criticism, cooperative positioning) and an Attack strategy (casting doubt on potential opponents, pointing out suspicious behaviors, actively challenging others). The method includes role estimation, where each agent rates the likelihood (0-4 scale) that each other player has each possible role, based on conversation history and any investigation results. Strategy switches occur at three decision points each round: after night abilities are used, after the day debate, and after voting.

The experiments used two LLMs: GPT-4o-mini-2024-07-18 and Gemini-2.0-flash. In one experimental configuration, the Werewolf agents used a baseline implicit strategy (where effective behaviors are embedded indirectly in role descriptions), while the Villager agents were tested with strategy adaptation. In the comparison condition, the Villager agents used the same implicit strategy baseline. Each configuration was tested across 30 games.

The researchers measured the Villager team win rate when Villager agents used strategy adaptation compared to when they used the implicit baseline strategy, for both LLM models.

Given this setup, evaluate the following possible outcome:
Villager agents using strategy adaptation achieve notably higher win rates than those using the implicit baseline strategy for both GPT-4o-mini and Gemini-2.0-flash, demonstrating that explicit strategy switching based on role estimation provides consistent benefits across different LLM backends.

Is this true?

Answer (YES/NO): NO